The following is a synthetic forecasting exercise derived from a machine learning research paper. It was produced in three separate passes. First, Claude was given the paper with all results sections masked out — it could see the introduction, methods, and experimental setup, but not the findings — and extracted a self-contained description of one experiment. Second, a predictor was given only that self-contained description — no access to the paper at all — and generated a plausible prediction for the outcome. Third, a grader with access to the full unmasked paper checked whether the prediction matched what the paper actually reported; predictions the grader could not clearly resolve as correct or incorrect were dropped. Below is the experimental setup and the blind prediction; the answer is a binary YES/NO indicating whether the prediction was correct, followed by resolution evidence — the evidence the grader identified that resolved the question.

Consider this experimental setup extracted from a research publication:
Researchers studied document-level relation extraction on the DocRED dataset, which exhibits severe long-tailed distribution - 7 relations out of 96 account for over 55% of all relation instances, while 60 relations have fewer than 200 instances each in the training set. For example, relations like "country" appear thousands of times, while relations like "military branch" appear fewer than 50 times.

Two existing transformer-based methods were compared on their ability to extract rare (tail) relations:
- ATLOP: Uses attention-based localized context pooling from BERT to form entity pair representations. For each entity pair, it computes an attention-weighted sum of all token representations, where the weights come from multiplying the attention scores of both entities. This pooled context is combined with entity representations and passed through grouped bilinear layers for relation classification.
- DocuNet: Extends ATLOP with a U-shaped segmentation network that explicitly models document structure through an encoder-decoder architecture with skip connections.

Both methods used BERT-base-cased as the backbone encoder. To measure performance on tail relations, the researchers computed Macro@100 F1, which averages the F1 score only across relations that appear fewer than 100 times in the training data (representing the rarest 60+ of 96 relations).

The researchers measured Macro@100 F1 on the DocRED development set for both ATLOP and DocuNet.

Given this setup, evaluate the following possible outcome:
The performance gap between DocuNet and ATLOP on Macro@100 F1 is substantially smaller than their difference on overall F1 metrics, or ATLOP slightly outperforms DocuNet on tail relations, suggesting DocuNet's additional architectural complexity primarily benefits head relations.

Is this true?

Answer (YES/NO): NO